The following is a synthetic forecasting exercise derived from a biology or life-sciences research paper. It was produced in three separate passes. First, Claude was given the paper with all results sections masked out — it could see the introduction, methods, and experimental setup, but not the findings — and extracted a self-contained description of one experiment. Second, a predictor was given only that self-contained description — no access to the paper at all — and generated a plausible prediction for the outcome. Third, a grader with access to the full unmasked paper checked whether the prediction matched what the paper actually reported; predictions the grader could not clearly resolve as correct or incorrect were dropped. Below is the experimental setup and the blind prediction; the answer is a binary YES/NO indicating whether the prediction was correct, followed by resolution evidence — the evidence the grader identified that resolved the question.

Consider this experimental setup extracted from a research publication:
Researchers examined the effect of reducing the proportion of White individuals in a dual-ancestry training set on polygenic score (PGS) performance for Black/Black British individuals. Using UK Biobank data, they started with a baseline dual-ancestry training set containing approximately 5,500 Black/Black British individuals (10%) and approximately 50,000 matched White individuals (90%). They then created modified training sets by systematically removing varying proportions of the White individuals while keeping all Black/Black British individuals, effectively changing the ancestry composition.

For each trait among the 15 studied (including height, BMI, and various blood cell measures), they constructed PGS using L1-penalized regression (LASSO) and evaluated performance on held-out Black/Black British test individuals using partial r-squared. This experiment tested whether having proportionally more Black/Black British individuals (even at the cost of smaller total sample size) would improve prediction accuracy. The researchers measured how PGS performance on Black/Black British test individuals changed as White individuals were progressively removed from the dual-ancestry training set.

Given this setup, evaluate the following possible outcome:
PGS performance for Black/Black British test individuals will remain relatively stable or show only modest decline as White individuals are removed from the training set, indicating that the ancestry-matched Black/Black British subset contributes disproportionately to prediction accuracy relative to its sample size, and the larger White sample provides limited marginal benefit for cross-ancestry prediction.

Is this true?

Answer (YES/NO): NO